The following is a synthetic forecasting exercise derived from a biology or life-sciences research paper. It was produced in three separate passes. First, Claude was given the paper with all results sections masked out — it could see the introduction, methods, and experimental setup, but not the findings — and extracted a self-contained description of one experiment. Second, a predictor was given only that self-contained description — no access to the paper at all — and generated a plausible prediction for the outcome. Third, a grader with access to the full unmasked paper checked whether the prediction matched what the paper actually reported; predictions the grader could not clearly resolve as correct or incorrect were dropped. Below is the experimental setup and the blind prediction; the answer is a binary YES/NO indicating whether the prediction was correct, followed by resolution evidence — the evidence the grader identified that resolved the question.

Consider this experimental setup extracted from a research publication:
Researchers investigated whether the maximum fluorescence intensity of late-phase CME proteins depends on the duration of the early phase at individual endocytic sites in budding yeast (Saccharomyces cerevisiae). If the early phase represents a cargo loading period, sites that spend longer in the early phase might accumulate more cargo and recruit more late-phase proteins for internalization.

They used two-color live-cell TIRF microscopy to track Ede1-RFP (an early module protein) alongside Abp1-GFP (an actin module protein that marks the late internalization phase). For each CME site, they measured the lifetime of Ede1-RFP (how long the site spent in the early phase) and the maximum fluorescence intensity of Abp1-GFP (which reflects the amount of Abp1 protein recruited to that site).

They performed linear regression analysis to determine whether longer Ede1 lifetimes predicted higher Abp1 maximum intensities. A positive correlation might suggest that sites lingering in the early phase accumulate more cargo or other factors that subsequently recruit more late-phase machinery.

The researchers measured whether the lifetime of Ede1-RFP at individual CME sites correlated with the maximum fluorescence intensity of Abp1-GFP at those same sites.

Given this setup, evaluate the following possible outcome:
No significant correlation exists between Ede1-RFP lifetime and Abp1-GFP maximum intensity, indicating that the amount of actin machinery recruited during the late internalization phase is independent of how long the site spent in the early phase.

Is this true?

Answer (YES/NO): YES